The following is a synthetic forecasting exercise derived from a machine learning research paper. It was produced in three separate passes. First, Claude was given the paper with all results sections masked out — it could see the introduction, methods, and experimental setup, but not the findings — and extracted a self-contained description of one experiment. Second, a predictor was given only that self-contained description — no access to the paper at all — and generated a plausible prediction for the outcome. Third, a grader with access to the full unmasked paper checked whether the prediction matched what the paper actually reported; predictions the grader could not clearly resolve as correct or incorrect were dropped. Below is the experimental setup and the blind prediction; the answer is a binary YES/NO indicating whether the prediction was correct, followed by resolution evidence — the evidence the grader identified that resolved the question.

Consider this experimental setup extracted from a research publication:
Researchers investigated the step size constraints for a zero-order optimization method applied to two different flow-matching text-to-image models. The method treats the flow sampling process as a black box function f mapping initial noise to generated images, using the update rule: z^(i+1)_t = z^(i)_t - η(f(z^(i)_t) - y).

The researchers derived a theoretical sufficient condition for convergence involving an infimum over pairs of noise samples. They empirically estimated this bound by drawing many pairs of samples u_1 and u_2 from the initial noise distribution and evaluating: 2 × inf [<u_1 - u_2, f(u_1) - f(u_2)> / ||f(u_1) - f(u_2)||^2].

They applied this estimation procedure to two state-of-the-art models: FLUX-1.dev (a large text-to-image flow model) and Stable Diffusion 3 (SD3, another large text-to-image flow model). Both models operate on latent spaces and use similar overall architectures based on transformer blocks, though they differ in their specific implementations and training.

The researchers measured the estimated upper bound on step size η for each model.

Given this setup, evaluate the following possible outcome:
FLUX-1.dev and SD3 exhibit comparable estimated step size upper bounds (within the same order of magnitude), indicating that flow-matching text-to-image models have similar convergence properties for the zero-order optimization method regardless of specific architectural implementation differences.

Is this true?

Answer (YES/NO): NO